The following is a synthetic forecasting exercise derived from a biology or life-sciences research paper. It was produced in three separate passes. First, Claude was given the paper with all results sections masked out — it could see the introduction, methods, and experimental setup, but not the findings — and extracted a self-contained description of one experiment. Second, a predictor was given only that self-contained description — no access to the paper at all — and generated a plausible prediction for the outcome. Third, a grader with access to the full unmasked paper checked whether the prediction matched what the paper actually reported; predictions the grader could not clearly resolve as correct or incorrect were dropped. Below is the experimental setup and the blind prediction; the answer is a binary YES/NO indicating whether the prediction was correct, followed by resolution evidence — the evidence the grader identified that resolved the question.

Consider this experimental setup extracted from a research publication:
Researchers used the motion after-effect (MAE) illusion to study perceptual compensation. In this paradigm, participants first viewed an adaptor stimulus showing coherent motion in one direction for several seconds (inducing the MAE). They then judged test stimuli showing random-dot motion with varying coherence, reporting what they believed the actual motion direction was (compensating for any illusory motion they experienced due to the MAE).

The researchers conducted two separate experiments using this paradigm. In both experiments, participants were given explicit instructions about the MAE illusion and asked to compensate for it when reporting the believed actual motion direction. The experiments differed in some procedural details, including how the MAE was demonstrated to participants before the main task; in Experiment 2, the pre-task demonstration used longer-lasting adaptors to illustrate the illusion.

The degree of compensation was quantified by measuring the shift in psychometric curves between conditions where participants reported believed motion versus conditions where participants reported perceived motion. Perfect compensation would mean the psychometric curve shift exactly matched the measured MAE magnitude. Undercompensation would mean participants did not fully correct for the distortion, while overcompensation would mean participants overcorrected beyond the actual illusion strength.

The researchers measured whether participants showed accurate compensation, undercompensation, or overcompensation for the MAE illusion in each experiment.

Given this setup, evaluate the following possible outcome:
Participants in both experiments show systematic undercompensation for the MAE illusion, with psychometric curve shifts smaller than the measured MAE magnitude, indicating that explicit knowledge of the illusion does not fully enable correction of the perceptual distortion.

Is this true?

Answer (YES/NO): NO